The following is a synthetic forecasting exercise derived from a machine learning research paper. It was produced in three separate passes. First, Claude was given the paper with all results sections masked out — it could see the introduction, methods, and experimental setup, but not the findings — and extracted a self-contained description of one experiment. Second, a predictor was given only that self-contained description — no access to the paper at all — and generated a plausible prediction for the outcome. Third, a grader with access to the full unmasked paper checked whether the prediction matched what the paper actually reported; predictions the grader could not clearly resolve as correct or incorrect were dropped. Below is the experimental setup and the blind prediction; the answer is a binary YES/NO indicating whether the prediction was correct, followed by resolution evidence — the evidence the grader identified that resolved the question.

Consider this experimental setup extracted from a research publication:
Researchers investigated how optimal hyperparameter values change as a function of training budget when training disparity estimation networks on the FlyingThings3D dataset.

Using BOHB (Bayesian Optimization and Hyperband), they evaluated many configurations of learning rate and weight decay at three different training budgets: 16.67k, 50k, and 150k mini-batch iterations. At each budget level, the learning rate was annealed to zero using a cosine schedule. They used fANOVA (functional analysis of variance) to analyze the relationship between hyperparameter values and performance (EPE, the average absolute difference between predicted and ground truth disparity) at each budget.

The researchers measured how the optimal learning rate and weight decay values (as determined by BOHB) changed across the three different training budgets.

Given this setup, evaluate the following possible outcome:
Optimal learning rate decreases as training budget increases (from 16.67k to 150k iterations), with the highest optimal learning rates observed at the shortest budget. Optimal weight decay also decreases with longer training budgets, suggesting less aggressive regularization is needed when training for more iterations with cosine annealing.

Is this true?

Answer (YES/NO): NO